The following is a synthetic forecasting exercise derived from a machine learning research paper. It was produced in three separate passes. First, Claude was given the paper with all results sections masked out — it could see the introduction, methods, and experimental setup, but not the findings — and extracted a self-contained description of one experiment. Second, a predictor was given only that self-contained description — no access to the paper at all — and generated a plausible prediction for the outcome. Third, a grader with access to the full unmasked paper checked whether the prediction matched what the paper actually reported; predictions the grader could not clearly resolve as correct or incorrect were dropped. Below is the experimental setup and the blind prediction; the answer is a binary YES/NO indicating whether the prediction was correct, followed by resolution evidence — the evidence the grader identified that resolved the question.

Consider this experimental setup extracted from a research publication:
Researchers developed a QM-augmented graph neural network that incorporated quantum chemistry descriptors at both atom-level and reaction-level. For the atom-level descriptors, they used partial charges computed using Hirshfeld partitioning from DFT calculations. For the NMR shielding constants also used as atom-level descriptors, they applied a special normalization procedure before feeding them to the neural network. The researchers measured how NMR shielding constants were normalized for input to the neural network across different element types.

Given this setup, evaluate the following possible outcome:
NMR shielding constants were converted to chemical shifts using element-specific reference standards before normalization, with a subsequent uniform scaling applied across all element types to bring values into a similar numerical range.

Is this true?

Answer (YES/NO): NO